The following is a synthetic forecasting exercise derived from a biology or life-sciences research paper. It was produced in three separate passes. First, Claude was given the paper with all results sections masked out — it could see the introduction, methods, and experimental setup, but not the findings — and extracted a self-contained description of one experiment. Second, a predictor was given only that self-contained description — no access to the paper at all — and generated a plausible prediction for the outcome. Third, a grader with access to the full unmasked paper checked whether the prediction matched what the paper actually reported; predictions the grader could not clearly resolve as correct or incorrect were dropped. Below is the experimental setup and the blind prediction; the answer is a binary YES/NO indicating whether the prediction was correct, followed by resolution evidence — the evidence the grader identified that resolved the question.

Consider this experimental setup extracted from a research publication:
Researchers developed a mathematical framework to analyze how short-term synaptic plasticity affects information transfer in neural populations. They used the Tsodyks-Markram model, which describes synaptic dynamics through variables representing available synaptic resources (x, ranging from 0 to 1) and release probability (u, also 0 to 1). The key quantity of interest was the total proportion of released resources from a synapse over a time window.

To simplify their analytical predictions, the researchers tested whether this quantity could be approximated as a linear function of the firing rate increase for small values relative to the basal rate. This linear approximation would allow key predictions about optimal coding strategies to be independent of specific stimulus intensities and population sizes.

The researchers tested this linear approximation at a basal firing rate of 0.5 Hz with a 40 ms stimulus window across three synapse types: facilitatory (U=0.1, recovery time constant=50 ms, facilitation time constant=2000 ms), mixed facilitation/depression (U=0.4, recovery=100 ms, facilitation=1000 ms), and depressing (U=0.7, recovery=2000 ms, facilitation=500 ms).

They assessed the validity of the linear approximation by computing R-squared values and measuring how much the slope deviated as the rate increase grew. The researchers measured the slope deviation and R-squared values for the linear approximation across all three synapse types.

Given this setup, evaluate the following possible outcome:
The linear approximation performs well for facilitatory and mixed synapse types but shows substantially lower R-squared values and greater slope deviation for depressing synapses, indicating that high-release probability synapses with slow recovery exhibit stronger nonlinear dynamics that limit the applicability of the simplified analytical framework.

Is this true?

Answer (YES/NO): NO